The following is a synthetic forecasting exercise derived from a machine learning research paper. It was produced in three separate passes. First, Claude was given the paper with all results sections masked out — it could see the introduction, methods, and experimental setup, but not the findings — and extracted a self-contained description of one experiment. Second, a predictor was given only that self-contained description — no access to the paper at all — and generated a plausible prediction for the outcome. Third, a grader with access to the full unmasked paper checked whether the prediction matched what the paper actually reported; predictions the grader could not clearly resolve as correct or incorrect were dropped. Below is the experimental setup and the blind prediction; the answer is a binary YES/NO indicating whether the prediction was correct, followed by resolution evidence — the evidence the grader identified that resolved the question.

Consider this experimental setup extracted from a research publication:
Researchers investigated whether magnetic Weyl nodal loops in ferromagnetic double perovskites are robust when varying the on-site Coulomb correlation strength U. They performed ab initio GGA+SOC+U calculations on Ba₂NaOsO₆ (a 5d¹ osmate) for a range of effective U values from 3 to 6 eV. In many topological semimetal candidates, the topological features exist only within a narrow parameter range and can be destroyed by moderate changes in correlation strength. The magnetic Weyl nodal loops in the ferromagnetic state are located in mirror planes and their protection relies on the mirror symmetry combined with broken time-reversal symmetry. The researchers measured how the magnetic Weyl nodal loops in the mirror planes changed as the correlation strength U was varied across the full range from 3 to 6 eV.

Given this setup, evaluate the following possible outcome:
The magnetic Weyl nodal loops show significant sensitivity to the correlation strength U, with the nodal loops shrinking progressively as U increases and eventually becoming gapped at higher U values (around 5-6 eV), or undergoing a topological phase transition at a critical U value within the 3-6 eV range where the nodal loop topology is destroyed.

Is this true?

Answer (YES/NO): NO